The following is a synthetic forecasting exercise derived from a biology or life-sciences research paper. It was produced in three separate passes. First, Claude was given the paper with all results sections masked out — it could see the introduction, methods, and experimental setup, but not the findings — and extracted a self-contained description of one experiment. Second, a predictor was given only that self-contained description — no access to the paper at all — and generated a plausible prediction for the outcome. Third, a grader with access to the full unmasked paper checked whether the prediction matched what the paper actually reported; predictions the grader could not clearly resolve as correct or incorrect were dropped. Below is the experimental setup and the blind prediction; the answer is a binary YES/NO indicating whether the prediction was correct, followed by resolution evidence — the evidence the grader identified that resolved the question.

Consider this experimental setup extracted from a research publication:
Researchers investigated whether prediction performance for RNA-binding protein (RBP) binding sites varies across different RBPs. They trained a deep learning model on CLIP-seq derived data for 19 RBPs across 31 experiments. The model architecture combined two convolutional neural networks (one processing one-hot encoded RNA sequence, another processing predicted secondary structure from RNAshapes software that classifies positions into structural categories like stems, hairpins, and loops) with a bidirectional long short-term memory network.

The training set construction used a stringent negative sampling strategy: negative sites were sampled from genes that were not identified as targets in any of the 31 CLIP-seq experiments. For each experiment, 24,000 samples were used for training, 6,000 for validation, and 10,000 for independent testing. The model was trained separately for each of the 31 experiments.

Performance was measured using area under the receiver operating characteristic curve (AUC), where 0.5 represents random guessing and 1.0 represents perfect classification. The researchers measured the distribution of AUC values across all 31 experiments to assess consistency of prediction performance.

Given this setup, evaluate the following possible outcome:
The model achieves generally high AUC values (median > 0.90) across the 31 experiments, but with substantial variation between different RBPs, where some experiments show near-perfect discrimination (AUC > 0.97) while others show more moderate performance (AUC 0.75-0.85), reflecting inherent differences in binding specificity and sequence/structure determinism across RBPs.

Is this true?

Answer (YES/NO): NO